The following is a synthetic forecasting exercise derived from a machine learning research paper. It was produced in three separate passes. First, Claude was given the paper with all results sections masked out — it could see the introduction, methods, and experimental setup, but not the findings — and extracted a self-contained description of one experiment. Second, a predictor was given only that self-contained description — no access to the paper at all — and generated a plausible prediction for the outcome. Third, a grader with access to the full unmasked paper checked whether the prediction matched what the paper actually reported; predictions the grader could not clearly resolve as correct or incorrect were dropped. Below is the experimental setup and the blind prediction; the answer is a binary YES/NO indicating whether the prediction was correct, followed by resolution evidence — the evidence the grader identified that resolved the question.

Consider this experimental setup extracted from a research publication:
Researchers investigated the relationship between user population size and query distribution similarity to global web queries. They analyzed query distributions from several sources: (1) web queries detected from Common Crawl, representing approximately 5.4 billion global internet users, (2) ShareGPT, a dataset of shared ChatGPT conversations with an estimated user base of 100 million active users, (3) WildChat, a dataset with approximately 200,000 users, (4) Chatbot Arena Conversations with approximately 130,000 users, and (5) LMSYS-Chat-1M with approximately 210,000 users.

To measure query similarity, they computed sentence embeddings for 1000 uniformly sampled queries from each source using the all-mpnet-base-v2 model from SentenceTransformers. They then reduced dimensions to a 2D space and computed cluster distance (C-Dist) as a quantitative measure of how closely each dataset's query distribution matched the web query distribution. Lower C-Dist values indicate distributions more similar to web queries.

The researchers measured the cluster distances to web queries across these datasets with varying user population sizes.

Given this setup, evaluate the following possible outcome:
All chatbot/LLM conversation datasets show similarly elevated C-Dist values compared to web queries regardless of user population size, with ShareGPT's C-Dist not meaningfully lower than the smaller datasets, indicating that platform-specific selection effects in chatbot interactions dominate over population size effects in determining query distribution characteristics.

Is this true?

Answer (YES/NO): NO